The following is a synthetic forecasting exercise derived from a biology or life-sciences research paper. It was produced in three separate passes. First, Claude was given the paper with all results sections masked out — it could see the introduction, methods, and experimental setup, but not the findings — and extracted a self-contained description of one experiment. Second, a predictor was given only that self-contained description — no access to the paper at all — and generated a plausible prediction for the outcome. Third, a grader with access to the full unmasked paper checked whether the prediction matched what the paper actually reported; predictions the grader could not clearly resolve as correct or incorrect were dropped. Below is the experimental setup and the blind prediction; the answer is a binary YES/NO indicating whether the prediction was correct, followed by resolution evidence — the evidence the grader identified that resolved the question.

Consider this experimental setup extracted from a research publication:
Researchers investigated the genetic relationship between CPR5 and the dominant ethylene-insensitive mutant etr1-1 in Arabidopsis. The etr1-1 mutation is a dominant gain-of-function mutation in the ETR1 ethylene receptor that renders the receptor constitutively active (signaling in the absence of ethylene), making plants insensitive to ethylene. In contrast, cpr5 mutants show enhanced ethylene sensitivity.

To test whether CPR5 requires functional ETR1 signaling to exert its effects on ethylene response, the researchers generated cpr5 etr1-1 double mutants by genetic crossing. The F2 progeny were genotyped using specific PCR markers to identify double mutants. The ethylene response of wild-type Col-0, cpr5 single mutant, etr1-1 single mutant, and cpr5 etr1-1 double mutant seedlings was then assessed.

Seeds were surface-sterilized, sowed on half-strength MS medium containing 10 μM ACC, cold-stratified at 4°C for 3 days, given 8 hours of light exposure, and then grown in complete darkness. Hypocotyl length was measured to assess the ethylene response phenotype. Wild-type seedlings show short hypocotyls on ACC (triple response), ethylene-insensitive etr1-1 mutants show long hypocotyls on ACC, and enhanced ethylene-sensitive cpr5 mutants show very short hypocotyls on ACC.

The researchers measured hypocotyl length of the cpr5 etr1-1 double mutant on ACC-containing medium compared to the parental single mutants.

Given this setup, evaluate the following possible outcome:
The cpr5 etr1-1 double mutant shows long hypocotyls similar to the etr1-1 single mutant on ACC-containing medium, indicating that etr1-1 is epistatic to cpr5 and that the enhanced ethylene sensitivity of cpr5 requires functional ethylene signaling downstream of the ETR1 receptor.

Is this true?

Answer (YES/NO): NO